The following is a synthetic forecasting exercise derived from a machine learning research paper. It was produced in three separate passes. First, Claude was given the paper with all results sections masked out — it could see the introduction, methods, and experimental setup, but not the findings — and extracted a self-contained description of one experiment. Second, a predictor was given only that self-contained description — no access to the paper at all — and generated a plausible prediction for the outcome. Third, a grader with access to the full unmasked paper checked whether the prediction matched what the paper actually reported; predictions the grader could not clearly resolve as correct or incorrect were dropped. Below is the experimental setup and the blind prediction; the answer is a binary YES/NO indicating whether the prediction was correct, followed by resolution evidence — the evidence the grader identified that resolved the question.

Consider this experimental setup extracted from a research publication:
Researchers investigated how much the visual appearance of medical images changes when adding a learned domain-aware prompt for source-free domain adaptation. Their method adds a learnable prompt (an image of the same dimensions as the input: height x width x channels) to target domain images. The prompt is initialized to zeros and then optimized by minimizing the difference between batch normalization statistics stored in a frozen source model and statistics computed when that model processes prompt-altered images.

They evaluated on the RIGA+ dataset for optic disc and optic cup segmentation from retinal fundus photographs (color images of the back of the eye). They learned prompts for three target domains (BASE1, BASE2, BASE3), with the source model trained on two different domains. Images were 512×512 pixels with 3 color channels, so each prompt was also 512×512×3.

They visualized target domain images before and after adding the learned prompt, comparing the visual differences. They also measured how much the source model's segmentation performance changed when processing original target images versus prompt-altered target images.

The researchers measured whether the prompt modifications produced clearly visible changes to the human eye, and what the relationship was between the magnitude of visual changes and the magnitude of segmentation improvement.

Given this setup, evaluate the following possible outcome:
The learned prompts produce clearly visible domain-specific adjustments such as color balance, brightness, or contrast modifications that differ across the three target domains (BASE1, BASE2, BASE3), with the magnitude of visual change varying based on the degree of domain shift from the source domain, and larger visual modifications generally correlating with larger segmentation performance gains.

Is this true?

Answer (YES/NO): NO